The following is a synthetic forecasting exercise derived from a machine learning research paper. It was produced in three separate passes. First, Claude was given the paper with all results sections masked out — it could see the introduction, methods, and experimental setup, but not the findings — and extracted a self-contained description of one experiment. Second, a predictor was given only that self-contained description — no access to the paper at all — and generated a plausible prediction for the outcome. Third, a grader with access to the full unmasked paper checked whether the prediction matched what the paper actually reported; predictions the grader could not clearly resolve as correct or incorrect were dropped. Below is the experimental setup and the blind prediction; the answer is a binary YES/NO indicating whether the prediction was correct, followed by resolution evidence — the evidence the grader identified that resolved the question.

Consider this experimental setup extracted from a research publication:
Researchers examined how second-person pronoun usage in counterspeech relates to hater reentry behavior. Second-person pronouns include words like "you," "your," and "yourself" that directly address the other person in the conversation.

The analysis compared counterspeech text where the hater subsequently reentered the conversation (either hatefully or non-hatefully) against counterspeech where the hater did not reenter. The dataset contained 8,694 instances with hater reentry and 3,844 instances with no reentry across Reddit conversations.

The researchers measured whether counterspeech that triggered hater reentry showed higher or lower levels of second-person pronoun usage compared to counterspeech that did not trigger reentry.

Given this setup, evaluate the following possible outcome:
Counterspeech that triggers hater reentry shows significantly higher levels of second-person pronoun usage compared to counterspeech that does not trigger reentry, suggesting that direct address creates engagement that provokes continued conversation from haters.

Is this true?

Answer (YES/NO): YES